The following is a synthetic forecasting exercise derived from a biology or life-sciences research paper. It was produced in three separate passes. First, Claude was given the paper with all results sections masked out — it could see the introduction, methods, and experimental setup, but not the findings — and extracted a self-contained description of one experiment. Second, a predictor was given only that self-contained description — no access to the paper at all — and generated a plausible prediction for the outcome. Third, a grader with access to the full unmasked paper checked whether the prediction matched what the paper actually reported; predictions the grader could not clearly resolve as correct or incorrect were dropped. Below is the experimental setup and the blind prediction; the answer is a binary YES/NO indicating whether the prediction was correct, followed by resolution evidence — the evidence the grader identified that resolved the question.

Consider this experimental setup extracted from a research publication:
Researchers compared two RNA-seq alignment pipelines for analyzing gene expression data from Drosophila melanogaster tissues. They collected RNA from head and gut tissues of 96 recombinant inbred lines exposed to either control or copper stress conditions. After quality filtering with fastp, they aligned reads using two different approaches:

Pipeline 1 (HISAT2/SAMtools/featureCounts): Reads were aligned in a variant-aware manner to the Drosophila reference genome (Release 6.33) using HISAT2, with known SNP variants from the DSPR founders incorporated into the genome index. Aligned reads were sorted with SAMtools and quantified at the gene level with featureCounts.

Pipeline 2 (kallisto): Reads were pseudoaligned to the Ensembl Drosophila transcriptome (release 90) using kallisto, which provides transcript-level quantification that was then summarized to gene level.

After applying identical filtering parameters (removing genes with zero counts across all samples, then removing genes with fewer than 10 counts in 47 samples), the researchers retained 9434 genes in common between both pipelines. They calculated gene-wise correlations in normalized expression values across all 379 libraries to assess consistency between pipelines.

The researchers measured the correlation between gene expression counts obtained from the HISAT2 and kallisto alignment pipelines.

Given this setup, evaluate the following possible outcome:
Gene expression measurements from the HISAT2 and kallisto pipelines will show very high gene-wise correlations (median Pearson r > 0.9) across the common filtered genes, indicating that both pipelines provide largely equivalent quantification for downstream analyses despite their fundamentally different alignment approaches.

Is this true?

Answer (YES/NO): YES